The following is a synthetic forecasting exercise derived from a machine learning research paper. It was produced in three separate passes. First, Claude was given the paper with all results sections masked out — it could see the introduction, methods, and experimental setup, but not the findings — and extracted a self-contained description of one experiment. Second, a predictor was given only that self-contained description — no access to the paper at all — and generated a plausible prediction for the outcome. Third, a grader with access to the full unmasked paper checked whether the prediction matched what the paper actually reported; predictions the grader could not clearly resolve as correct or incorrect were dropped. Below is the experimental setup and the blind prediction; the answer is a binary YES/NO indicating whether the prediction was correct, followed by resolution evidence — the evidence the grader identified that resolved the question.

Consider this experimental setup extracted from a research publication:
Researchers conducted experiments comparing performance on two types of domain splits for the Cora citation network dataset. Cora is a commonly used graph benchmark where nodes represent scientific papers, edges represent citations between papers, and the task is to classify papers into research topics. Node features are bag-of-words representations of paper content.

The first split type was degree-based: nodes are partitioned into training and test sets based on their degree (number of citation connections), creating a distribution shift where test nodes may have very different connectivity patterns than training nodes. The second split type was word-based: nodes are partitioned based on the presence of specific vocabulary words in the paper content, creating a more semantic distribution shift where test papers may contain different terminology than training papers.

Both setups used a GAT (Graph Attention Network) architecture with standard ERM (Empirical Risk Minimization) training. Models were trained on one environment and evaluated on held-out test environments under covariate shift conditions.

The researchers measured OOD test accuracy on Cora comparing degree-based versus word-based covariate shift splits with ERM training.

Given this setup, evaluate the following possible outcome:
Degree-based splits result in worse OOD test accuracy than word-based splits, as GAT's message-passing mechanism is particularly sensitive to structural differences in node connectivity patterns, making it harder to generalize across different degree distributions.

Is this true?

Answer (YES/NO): YES